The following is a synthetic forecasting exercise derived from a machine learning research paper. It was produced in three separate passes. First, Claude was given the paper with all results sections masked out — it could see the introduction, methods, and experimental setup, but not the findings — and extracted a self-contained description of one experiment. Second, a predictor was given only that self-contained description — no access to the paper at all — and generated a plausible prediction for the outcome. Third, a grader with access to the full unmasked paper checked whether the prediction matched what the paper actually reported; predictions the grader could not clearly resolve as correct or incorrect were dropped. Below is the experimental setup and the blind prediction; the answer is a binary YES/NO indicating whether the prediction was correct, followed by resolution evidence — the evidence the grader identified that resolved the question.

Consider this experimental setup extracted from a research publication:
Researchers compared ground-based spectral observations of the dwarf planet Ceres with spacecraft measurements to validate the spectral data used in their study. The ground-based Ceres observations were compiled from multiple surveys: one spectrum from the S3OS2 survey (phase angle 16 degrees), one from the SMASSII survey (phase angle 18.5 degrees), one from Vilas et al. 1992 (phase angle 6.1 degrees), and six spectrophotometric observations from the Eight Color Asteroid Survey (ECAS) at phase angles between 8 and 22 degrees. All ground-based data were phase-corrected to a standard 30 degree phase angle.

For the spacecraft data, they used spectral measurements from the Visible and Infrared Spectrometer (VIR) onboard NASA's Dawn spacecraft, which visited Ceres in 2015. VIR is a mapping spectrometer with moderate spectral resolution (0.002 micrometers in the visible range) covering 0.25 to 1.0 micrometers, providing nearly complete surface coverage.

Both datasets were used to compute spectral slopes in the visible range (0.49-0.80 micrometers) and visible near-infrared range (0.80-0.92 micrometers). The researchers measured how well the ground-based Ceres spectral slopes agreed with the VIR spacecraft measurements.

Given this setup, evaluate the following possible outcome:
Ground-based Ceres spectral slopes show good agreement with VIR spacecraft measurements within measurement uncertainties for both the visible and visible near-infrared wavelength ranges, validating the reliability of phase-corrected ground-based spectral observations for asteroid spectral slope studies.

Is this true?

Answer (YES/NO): NO